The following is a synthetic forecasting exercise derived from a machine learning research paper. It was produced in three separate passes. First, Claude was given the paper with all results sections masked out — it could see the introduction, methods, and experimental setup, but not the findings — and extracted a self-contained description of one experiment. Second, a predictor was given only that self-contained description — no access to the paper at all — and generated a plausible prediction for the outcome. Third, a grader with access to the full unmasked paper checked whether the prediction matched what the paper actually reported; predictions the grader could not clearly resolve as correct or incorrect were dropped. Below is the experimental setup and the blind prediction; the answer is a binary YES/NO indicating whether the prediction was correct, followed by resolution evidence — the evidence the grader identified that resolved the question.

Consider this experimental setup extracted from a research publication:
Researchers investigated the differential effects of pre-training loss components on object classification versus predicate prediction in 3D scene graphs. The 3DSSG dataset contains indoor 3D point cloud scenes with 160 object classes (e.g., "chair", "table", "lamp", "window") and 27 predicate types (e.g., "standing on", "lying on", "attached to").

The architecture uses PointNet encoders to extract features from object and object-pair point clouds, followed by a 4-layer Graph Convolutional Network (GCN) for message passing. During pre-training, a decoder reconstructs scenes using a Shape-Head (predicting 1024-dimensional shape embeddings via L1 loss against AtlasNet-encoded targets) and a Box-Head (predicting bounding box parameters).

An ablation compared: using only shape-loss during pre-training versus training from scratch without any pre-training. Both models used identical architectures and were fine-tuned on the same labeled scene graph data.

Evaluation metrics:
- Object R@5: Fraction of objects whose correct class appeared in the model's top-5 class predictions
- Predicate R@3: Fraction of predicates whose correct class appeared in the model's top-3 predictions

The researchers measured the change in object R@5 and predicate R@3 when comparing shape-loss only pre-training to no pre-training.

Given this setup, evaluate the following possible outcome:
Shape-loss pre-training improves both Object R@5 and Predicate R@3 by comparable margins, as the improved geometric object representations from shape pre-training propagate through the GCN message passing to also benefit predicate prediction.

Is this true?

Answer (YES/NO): NO